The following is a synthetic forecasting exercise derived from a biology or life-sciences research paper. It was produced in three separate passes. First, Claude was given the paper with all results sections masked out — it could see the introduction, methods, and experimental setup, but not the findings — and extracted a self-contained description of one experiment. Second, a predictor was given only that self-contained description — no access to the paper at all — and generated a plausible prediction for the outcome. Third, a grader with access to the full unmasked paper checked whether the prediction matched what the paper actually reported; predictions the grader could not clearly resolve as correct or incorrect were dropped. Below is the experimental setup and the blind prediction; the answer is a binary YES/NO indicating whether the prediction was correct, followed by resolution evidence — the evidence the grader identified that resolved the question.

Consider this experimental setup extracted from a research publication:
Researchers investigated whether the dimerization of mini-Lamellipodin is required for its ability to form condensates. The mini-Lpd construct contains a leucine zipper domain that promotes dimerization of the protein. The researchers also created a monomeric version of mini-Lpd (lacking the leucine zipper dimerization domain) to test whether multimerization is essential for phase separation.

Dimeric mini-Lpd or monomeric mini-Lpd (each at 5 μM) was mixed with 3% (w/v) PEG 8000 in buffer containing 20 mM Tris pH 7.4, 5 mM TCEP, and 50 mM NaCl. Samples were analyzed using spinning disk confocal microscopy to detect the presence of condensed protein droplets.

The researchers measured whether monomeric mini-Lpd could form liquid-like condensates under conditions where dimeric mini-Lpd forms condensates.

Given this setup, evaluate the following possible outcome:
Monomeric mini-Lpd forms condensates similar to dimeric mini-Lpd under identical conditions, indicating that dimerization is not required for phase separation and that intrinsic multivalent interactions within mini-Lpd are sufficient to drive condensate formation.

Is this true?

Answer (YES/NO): YES